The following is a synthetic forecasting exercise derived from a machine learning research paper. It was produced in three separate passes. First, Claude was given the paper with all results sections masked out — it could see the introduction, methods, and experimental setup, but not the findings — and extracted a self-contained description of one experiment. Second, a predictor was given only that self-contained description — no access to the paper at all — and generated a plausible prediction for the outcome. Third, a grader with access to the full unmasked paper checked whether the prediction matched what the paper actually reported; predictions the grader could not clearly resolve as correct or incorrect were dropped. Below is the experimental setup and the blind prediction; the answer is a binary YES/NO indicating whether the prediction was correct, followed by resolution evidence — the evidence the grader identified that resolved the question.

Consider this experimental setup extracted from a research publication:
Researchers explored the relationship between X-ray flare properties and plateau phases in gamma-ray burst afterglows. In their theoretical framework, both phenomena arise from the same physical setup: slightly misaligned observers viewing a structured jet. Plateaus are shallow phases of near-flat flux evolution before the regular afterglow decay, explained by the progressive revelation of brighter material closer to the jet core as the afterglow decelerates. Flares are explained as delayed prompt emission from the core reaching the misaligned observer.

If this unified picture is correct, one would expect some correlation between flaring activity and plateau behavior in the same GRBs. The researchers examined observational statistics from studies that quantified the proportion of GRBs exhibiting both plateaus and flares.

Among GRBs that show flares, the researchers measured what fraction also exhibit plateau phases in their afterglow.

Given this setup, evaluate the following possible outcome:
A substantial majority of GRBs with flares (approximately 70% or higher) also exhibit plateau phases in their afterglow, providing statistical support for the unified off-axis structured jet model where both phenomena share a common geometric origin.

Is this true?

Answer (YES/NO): NO